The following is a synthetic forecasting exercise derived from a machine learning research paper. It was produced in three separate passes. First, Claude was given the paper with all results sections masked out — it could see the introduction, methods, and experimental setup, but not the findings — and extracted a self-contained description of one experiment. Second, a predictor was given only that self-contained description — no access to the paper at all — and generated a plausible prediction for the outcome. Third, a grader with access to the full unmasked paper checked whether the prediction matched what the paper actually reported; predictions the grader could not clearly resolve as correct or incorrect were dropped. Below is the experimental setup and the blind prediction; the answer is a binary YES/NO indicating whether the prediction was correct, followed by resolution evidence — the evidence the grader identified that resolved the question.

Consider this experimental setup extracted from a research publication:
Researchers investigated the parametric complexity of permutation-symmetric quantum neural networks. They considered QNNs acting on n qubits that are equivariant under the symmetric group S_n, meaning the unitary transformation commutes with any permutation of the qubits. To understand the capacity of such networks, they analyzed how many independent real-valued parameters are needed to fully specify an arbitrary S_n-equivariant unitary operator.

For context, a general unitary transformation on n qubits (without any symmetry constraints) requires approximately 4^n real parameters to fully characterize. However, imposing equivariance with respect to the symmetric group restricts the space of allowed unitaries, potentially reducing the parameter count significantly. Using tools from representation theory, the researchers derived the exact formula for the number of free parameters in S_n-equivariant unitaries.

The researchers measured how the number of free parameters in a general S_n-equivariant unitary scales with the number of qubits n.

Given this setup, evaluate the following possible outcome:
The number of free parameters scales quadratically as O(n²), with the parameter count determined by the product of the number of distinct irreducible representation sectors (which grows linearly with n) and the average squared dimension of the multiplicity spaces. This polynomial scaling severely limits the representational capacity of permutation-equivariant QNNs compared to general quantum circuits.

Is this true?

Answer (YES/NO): NO